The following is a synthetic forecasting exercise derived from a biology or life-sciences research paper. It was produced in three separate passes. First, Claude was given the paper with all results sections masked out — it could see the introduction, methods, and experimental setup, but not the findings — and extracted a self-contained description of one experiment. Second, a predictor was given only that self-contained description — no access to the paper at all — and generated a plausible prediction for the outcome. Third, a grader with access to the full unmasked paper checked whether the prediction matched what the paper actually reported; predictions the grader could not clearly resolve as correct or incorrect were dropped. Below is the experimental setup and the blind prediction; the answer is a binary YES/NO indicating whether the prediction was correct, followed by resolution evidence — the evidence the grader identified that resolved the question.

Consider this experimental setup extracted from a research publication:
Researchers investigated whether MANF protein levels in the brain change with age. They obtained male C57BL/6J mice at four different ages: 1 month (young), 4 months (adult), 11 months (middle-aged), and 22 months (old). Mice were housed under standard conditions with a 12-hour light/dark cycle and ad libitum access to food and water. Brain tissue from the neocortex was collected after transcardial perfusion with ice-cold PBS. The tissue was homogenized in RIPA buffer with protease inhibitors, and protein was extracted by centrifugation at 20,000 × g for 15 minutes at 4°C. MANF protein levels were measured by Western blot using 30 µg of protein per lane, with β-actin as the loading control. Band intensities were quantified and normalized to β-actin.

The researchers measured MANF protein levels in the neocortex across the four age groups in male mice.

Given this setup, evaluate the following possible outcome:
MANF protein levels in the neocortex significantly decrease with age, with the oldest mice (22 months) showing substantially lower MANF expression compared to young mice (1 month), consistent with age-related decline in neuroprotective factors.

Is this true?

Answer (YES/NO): YES